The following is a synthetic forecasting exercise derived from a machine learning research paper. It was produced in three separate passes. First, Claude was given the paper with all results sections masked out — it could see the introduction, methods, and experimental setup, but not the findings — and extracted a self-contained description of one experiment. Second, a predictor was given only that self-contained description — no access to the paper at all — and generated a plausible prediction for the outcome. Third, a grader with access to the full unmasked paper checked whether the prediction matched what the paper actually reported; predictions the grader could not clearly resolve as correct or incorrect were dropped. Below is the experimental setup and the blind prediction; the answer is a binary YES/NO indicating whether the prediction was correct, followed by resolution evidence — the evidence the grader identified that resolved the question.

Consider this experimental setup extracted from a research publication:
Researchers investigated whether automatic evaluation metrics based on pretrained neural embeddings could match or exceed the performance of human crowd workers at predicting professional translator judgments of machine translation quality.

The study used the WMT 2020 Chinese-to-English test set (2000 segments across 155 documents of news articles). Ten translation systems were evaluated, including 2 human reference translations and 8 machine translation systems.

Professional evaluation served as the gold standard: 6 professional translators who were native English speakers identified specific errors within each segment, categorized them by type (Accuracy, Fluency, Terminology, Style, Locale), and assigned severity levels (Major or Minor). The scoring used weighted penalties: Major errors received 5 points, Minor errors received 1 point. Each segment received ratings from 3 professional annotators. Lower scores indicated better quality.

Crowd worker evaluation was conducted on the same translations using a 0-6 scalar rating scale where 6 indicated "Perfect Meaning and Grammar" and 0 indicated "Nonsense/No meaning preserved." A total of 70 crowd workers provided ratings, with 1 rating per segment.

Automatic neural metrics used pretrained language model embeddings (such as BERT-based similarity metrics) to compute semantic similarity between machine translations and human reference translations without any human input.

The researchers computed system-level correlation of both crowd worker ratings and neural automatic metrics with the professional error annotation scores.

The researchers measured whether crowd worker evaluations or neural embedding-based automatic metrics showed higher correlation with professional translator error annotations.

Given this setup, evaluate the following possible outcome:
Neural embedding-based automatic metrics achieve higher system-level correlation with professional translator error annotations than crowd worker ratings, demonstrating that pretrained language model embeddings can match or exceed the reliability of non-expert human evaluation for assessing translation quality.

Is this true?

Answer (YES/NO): YES